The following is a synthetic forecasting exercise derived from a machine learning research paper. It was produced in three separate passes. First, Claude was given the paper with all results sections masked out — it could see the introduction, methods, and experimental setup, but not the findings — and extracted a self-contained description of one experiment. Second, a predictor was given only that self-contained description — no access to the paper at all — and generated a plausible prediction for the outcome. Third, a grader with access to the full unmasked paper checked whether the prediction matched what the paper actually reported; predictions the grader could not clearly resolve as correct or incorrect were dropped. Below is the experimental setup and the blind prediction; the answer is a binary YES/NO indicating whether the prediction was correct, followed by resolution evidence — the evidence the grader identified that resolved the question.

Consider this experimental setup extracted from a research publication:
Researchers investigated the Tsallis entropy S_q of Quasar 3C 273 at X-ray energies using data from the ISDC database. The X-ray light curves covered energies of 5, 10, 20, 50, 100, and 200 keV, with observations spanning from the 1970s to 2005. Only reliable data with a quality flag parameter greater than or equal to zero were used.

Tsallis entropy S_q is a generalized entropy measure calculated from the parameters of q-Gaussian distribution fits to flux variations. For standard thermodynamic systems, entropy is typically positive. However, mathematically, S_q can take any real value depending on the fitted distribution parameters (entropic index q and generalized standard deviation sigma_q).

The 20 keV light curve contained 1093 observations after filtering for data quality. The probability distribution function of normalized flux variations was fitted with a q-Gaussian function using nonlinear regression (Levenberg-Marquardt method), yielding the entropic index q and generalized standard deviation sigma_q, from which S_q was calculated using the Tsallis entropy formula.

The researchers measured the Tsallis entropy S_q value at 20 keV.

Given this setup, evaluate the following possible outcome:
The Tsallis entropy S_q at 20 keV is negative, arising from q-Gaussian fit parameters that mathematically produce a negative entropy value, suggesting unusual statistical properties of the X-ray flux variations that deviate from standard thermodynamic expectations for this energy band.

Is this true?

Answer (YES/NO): YES